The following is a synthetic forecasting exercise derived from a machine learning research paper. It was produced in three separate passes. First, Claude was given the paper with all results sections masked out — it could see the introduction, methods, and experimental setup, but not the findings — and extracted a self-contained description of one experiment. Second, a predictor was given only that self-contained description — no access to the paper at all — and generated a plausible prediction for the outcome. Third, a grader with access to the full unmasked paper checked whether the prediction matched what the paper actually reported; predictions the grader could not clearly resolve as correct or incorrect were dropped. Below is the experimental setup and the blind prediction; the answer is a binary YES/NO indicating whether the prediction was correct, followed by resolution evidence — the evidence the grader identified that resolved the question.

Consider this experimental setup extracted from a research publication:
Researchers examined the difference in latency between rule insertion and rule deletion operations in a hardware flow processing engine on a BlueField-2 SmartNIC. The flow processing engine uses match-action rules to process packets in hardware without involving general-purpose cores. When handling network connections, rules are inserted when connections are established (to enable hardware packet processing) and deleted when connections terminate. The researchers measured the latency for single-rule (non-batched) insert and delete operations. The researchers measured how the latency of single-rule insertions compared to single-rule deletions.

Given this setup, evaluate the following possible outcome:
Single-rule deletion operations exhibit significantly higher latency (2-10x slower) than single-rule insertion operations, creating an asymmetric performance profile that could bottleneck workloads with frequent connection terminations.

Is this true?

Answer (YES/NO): NO